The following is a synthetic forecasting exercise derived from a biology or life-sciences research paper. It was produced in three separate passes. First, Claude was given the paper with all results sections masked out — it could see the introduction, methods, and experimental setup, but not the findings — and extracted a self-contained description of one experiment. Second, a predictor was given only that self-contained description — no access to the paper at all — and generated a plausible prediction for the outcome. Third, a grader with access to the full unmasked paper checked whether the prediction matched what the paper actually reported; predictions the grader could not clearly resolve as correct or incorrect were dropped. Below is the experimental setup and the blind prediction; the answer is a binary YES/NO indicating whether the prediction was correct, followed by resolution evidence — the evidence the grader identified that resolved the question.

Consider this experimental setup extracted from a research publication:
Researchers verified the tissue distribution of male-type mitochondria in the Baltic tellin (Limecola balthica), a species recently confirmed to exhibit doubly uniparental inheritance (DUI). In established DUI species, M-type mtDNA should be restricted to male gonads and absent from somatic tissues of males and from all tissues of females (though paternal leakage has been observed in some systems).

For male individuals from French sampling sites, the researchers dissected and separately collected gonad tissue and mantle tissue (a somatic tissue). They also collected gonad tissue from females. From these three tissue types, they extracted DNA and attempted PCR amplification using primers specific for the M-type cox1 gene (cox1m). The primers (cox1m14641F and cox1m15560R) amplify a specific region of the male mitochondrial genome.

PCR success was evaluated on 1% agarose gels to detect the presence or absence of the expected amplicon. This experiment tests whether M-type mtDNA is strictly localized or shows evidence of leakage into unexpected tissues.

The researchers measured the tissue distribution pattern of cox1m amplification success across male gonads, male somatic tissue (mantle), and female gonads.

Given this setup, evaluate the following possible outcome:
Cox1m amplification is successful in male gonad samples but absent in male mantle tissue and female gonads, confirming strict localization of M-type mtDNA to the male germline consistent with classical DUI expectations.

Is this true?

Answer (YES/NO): YES